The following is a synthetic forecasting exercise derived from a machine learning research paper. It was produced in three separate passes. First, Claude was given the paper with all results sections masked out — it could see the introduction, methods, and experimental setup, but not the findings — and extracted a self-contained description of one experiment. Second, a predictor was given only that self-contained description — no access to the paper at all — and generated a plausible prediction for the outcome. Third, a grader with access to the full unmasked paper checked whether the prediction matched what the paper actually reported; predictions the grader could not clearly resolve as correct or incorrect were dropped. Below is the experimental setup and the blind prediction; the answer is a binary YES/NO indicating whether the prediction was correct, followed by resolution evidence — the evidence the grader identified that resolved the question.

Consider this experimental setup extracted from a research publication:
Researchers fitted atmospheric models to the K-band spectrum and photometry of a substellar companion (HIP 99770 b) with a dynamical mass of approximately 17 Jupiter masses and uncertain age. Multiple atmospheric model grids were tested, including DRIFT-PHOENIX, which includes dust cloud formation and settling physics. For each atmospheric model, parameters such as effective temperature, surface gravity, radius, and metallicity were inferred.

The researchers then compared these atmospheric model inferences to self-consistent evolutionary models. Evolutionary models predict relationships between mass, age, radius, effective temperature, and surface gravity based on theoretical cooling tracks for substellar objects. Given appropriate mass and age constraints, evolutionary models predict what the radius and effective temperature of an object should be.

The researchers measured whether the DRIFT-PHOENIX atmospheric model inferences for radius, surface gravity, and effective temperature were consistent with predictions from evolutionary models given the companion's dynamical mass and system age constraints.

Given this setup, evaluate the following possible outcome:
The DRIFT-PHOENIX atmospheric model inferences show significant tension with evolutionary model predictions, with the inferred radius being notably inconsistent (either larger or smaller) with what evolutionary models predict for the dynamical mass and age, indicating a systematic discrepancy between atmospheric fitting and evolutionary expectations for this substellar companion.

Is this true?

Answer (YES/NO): YES